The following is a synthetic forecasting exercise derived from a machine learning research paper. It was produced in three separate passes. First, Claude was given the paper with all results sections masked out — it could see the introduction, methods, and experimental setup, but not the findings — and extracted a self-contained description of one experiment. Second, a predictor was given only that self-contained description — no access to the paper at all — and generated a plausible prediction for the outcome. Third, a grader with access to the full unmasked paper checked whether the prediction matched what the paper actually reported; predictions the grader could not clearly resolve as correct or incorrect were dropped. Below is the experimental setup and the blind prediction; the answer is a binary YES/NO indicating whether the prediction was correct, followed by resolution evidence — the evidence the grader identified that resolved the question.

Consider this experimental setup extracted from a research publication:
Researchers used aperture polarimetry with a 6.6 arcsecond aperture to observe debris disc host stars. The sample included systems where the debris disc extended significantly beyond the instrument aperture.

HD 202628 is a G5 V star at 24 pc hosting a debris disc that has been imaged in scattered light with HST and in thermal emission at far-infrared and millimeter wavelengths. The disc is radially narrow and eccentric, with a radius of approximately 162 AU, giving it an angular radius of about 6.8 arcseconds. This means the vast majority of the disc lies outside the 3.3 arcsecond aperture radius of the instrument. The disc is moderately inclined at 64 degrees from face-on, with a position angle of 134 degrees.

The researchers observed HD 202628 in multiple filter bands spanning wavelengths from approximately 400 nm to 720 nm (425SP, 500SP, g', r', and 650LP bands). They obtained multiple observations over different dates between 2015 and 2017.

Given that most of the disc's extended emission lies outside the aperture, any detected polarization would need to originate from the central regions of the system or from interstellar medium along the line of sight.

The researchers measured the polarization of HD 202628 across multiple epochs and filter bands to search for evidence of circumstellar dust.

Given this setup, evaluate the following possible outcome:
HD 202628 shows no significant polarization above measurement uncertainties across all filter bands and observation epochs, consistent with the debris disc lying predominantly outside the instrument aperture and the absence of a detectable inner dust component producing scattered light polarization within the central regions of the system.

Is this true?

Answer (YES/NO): NO